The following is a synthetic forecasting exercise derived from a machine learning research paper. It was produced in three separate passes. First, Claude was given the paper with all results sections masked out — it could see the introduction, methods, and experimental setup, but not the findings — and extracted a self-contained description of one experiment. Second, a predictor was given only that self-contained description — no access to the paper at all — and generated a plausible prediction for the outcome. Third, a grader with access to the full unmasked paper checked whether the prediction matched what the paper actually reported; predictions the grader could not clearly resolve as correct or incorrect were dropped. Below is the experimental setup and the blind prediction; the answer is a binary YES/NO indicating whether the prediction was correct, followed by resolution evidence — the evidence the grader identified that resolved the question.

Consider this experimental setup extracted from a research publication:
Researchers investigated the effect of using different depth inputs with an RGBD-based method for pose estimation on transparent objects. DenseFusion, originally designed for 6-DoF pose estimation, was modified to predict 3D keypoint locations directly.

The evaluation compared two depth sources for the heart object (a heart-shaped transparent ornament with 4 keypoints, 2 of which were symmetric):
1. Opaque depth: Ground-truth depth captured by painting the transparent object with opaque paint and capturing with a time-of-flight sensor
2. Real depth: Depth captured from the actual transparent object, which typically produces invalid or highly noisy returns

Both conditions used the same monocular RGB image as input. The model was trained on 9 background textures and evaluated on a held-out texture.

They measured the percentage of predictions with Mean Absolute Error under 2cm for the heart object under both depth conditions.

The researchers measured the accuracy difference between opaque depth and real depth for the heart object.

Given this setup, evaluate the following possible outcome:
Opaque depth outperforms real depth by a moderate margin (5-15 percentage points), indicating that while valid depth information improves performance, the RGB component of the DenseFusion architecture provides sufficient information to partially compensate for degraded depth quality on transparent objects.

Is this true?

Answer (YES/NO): NO